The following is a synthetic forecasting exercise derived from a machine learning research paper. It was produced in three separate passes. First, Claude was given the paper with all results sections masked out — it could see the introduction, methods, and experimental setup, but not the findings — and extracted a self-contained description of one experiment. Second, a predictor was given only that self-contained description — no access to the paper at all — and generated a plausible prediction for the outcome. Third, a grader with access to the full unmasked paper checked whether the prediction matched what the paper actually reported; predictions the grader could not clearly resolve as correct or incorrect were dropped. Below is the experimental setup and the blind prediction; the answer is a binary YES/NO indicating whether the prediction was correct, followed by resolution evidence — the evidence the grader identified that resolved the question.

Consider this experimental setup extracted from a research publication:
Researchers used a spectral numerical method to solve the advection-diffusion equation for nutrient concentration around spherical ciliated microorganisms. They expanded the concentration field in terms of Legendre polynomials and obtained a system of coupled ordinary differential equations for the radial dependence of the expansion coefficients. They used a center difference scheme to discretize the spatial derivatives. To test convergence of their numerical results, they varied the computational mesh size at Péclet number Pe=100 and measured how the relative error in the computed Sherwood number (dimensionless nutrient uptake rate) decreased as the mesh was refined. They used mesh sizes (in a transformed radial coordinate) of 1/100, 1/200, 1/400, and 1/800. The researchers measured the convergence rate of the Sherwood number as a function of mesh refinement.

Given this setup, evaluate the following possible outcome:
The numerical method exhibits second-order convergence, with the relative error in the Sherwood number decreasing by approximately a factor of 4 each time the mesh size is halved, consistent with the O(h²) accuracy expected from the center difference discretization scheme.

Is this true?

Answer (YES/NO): YES